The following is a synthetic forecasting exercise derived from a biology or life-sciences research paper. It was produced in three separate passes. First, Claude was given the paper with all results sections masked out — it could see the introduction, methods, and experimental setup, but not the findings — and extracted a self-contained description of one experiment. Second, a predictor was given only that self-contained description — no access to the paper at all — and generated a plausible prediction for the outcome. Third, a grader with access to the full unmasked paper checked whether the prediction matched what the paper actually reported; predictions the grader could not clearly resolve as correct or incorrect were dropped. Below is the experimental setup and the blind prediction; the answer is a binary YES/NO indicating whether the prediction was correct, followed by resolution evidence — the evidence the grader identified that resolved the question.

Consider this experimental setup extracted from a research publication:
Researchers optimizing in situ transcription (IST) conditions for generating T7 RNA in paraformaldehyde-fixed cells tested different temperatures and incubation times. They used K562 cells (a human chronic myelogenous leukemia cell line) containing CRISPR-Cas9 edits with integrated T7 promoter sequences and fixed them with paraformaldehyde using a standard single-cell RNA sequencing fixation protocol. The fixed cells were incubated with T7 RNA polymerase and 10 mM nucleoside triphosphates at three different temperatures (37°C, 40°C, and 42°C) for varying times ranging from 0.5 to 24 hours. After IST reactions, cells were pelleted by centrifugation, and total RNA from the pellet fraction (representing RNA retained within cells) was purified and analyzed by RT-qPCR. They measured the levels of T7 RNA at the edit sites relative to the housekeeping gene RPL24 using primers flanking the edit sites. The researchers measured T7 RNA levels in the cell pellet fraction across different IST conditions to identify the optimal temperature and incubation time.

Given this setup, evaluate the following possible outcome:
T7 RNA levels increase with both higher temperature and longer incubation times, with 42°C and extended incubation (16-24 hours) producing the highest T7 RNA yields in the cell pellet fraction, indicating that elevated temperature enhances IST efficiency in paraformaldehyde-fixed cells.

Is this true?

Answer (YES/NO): NO